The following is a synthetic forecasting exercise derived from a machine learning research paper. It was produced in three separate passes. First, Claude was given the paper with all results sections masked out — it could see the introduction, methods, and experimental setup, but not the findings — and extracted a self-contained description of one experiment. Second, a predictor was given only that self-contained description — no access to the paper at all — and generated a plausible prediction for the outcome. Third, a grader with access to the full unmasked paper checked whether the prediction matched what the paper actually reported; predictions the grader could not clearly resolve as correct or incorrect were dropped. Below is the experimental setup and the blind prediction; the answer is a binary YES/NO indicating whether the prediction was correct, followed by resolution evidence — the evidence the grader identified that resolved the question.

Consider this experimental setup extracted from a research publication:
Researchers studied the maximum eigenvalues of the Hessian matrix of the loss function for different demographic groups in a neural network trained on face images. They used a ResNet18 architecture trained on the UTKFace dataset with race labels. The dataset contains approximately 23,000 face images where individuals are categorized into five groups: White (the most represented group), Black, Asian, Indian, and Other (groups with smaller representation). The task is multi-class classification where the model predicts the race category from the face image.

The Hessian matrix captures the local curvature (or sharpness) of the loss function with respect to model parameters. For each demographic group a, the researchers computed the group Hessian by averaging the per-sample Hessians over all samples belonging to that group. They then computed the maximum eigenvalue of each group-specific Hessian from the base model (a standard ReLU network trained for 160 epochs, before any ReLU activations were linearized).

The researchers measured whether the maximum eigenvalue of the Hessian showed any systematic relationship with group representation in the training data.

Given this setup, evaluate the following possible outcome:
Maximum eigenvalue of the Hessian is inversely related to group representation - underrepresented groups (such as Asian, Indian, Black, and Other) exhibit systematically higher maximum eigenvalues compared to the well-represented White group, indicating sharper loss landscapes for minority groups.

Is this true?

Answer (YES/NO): YES